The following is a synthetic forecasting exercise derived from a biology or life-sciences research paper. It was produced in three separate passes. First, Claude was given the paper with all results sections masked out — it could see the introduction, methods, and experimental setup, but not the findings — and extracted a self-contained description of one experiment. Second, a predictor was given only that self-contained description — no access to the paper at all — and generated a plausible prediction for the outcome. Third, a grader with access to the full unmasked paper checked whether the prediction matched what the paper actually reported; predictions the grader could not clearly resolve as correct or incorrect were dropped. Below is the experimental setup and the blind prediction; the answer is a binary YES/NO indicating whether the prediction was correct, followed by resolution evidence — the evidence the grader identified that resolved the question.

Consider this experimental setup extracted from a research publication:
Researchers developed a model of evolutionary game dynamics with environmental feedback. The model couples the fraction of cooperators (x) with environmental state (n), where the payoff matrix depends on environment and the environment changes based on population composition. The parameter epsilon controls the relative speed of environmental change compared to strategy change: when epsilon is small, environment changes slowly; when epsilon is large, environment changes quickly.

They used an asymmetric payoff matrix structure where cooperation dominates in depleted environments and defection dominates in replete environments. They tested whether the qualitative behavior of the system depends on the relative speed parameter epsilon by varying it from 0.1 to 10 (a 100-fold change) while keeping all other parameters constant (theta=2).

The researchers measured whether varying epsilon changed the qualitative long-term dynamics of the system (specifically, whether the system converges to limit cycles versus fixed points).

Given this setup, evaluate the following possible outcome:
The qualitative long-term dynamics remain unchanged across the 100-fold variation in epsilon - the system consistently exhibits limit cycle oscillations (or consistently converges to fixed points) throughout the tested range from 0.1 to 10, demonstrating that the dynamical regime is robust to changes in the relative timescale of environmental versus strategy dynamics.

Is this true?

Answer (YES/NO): YES